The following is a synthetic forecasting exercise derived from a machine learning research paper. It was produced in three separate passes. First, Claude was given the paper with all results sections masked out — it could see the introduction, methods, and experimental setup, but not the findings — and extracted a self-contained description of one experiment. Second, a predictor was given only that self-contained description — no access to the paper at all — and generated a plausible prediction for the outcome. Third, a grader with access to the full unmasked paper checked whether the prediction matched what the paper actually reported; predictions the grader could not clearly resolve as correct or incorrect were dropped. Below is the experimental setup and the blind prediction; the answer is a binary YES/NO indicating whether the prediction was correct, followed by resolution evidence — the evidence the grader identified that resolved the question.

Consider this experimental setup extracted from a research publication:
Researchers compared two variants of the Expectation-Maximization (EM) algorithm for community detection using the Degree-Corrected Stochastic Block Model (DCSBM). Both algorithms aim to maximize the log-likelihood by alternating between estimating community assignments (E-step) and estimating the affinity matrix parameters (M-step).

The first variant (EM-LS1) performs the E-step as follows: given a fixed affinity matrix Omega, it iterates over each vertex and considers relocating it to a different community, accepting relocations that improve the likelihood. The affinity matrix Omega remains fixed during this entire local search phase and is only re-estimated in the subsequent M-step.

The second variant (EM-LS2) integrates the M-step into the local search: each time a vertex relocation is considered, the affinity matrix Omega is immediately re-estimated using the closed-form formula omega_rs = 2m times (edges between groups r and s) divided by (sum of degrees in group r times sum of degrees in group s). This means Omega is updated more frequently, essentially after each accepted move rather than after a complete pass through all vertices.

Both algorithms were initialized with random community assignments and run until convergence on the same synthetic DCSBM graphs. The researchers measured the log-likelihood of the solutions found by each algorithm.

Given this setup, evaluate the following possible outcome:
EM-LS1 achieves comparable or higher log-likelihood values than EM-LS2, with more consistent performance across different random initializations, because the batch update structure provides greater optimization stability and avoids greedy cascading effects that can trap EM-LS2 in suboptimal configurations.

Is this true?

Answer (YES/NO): NO